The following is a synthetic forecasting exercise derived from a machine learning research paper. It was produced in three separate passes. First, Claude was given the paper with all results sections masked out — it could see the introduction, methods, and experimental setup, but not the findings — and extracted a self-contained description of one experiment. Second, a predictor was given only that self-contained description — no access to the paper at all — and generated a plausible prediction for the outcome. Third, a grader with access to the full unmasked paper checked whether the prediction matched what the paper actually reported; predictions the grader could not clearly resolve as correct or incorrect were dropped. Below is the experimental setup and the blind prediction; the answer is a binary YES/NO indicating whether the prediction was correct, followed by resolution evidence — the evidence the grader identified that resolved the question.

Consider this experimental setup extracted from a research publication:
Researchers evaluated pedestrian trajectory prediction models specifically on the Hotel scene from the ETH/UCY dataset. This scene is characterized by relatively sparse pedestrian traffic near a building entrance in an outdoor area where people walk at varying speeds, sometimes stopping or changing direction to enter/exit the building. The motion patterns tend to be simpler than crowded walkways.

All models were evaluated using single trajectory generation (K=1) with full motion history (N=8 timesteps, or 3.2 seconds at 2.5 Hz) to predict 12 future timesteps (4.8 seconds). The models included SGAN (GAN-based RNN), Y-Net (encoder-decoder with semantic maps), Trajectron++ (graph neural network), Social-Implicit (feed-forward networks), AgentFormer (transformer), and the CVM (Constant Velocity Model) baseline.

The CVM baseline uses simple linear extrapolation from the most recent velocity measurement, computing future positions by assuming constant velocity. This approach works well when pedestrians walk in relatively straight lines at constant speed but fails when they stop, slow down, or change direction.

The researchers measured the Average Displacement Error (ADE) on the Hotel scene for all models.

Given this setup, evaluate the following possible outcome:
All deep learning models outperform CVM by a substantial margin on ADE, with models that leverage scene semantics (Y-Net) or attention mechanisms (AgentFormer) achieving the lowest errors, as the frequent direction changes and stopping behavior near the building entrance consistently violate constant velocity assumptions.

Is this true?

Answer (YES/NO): NO